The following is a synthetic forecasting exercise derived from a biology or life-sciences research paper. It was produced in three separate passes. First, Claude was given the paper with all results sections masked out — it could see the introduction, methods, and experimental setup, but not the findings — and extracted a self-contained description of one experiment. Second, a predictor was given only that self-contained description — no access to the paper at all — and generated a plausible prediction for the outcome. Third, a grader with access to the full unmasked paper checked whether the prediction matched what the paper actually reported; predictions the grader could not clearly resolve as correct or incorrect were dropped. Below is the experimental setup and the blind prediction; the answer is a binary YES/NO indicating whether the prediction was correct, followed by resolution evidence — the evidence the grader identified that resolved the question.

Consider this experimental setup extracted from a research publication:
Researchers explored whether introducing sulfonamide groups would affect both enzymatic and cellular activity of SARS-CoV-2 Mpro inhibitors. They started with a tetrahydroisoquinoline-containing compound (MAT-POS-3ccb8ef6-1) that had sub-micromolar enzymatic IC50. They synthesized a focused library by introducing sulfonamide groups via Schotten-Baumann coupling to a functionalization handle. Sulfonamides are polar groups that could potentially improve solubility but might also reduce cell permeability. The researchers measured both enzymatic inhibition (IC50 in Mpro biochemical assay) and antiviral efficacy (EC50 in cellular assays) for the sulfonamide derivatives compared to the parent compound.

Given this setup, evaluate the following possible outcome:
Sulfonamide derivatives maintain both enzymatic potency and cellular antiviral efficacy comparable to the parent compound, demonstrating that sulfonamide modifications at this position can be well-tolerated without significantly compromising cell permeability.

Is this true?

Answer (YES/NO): NO